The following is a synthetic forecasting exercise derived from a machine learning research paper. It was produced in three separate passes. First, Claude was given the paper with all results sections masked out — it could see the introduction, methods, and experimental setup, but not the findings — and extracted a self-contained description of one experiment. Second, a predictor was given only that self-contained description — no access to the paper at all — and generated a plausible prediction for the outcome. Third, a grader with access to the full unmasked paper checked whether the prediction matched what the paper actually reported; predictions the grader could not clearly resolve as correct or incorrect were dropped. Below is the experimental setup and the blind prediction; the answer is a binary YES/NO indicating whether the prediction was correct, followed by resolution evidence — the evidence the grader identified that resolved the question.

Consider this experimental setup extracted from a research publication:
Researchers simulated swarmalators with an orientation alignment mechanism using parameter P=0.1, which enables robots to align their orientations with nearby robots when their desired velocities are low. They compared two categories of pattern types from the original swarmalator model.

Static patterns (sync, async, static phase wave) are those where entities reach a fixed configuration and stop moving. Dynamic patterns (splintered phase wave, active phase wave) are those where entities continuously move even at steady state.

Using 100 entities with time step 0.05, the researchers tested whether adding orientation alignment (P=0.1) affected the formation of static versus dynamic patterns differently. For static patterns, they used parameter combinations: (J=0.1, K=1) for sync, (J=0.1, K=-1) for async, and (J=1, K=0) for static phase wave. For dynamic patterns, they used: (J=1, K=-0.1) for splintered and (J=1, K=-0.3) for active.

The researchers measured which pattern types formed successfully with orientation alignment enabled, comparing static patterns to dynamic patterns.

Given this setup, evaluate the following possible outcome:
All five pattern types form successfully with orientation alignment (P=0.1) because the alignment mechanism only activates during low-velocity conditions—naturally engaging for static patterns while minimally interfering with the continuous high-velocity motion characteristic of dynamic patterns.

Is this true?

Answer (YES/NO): NO